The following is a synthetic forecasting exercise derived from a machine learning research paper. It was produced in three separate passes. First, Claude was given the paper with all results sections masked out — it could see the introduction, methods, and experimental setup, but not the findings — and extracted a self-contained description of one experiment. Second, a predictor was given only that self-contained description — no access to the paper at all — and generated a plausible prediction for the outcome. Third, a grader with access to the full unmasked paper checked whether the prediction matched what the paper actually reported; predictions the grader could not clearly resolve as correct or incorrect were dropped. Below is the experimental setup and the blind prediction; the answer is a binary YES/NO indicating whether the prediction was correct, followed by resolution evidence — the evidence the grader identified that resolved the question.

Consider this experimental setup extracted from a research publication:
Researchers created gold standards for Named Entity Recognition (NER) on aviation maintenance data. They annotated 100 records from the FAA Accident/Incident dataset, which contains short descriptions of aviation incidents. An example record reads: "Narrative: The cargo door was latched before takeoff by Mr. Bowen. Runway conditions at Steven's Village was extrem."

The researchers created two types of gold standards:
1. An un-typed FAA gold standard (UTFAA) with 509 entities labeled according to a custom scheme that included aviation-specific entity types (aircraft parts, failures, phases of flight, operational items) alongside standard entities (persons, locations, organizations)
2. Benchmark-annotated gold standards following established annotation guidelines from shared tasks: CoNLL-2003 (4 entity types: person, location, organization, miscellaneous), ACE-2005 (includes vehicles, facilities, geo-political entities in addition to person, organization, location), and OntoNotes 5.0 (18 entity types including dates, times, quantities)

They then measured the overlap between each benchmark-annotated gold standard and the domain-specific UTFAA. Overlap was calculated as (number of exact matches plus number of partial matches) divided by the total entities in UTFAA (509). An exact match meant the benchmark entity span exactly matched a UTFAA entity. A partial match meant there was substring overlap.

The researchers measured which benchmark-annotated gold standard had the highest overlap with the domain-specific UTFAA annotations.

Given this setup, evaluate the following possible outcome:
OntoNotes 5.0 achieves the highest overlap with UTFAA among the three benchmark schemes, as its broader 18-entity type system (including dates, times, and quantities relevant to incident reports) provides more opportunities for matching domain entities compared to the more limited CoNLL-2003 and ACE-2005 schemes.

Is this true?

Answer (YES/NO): NO